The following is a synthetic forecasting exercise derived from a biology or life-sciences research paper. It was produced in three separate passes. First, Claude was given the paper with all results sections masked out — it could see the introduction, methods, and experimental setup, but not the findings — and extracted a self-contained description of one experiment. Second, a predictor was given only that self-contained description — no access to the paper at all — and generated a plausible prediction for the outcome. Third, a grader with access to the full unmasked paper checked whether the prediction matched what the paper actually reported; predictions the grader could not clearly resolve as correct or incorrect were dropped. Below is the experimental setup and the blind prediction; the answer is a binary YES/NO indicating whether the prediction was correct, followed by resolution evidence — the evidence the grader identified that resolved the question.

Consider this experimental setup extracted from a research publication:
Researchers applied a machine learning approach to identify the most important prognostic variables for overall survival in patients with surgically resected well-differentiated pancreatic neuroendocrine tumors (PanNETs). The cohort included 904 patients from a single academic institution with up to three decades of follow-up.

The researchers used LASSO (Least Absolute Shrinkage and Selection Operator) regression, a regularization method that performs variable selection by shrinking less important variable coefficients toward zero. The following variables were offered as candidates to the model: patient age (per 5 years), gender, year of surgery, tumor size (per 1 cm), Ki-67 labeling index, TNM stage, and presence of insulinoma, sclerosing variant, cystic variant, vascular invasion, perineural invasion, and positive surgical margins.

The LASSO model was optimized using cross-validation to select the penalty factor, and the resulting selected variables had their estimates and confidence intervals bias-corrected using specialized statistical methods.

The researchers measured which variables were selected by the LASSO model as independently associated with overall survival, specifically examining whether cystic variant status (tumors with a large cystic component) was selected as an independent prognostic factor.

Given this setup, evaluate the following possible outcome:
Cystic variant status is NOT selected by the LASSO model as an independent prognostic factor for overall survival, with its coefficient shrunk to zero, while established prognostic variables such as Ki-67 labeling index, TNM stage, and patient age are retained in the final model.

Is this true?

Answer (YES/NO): YES